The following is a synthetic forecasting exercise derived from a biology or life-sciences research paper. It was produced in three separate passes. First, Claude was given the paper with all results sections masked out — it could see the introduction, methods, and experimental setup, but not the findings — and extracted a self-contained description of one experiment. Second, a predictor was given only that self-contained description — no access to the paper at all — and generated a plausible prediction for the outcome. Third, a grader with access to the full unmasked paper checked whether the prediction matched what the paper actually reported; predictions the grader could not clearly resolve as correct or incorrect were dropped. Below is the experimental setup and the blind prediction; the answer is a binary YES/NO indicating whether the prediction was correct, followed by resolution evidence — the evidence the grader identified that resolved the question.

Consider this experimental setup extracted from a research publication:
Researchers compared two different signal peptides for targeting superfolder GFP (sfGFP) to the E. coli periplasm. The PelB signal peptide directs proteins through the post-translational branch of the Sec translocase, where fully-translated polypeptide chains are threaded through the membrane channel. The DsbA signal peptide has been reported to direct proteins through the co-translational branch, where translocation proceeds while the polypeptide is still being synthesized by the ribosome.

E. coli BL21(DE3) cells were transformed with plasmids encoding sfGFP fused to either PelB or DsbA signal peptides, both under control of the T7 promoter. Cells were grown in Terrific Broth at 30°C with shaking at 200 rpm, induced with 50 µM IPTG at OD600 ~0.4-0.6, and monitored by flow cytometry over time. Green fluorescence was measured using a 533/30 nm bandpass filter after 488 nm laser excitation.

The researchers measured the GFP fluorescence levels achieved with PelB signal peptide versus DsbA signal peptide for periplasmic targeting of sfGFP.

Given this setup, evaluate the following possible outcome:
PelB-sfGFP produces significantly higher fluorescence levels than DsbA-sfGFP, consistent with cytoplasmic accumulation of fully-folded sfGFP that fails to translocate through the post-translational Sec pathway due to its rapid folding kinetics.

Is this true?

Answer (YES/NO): YES